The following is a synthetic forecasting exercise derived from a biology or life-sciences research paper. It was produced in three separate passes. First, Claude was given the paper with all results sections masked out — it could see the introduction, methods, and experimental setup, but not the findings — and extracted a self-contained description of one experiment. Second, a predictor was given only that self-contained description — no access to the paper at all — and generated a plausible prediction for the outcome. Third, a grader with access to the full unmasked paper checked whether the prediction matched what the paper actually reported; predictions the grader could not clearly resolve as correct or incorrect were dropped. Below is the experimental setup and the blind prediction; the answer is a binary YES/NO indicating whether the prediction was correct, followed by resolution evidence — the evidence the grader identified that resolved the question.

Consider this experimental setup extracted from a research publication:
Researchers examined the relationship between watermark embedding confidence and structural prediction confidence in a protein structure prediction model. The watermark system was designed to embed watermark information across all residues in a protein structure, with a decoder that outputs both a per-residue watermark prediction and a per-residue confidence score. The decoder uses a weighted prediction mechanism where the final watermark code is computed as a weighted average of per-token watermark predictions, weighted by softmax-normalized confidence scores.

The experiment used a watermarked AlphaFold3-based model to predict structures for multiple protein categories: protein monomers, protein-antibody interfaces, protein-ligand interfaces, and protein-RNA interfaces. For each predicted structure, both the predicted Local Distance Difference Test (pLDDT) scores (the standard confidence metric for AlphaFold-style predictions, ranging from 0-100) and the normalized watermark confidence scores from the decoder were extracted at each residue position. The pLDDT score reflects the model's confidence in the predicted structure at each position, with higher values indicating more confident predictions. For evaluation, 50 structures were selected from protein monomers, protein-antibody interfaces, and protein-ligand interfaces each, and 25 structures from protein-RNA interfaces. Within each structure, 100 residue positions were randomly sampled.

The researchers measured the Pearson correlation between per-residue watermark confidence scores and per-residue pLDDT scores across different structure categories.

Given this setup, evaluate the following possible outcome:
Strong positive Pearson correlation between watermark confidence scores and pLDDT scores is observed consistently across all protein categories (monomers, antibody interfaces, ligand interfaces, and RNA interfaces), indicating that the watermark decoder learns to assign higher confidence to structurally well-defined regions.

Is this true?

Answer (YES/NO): NO